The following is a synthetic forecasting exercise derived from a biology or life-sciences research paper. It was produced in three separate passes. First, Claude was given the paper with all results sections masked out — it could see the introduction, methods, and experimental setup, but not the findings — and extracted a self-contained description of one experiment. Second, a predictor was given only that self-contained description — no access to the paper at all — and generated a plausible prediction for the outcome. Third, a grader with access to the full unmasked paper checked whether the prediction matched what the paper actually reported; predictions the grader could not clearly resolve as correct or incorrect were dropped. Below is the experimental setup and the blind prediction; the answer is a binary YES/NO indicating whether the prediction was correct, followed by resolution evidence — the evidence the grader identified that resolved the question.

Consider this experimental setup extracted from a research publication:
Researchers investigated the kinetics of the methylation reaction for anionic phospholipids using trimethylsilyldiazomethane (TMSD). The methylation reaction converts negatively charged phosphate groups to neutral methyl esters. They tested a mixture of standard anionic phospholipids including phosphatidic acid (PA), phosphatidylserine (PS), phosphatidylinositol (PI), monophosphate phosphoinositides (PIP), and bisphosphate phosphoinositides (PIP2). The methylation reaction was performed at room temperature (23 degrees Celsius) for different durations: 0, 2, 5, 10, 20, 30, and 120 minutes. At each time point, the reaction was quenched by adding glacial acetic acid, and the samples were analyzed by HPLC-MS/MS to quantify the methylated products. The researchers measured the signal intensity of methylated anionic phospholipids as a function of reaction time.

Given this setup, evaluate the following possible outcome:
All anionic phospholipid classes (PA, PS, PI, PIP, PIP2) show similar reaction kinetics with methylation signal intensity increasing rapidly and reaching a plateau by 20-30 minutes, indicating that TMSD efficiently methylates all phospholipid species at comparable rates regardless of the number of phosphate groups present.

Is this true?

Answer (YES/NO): NO